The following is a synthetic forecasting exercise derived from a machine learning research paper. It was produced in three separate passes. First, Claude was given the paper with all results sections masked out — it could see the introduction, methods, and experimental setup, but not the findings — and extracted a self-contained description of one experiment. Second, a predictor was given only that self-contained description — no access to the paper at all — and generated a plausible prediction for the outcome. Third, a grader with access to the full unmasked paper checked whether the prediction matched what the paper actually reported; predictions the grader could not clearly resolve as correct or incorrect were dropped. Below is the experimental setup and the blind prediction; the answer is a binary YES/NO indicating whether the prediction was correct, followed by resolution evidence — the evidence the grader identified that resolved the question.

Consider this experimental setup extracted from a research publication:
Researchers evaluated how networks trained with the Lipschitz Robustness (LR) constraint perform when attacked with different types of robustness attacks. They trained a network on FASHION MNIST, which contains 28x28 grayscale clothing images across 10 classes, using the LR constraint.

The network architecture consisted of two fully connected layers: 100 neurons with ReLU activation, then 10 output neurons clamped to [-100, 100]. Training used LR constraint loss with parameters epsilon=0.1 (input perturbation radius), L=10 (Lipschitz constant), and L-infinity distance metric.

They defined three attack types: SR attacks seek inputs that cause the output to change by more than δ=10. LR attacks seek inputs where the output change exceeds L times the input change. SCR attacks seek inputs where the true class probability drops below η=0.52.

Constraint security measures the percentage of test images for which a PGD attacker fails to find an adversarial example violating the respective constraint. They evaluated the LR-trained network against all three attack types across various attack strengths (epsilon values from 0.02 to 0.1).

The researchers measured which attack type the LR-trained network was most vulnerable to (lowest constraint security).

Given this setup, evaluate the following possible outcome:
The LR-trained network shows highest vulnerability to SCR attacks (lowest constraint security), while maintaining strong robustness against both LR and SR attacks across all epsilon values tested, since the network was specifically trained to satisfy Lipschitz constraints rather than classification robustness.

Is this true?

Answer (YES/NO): NO